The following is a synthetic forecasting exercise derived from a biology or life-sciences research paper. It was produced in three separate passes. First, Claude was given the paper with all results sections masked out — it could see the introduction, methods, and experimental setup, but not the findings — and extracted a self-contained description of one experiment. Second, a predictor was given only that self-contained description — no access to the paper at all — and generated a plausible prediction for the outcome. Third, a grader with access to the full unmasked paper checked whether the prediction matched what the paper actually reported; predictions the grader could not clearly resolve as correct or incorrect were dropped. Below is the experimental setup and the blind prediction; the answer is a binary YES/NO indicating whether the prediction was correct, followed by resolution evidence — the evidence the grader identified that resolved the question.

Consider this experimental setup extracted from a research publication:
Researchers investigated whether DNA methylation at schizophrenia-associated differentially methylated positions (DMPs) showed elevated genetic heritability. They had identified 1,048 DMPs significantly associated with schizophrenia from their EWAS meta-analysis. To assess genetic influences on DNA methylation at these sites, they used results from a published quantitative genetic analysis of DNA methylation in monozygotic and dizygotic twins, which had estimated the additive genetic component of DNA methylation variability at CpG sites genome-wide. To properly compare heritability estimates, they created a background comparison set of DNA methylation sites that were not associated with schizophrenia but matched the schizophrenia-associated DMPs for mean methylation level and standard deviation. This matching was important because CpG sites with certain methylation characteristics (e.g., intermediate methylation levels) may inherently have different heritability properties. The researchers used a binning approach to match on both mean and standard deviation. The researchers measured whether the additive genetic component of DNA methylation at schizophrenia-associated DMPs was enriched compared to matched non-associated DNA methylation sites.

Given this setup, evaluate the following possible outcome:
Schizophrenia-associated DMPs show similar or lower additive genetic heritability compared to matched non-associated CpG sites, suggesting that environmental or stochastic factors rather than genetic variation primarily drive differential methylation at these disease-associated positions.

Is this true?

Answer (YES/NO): NO